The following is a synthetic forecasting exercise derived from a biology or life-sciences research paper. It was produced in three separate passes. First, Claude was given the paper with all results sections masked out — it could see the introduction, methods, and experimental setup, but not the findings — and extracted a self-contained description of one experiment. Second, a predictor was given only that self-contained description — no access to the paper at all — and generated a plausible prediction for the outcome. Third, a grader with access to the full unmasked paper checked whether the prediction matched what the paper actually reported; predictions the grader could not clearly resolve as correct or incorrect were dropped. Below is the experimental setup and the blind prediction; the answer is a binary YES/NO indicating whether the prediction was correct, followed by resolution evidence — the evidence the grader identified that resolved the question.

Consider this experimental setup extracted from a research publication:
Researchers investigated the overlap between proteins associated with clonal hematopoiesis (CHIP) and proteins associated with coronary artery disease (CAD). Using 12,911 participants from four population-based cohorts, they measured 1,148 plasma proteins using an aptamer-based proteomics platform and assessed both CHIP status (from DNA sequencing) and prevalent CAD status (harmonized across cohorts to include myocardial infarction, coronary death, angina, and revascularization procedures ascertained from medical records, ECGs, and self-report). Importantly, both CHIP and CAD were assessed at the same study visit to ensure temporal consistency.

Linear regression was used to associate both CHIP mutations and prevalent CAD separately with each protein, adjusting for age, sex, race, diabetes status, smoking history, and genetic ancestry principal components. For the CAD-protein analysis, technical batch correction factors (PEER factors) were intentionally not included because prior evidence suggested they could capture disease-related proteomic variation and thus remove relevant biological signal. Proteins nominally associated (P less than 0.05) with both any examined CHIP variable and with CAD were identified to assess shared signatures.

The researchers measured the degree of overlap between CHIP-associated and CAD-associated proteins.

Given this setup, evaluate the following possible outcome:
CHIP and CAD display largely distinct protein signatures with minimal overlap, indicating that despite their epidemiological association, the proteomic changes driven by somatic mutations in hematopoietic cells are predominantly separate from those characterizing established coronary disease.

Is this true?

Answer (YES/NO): NO